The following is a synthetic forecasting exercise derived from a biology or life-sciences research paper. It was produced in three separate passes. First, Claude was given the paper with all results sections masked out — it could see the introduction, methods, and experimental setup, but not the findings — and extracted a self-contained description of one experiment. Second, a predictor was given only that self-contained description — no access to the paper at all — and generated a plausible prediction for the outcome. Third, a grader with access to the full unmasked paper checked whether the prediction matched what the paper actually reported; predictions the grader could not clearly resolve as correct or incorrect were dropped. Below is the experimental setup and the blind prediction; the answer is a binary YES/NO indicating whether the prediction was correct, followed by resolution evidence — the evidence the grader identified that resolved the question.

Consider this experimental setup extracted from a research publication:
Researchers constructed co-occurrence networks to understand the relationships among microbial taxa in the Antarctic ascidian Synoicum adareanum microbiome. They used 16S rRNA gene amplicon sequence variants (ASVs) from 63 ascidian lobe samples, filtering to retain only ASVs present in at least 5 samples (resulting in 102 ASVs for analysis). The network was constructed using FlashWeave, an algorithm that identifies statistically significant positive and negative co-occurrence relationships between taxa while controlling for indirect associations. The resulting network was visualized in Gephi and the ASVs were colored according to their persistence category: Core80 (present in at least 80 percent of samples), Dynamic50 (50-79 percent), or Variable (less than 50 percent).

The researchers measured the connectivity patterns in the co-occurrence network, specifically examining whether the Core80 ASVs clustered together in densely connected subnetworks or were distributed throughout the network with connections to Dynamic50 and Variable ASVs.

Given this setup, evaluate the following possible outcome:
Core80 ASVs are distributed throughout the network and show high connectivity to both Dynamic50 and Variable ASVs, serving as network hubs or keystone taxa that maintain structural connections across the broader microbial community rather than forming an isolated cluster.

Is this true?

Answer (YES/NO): NO